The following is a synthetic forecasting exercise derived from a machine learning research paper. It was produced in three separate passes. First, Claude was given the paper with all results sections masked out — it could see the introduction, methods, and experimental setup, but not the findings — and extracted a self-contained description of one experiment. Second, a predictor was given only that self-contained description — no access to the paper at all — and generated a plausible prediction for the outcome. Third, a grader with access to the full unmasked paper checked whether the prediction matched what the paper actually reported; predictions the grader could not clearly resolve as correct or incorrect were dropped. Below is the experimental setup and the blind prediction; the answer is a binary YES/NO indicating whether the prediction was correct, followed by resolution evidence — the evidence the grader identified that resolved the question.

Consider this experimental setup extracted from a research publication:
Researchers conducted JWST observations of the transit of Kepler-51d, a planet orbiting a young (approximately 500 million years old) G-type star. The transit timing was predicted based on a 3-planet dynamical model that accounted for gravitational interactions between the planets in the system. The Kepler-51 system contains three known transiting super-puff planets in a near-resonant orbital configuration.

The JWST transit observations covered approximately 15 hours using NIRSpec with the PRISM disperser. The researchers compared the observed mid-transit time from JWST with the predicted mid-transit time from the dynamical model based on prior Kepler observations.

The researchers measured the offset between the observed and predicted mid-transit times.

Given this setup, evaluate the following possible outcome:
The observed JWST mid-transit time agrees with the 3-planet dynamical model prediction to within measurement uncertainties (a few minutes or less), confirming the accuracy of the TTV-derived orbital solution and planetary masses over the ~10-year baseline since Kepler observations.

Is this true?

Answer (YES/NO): NO